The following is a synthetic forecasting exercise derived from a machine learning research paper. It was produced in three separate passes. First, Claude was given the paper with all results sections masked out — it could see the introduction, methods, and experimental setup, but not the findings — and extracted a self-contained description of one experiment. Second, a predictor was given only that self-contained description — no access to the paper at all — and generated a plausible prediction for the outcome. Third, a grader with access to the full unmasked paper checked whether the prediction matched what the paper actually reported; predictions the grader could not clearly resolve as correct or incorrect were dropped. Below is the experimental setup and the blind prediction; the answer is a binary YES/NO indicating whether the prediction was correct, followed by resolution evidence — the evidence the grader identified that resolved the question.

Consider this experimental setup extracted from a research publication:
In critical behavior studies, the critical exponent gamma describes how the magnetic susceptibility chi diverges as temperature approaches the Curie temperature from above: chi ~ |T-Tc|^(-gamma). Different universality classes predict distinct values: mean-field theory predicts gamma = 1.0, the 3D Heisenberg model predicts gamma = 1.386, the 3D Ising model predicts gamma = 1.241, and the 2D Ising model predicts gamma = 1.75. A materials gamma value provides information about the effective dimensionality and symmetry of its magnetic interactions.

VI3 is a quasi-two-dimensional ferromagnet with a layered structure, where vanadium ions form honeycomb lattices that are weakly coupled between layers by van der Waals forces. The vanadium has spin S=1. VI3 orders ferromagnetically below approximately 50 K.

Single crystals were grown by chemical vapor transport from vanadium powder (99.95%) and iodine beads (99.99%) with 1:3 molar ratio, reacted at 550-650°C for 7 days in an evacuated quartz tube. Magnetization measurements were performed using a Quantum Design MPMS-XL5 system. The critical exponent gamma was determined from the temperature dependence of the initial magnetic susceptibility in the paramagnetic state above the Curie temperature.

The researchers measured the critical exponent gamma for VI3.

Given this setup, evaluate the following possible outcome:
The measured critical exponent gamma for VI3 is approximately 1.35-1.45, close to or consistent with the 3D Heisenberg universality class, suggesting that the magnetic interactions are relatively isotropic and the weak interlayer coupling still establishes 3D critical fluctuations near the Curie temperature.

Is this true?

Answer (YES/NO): NO